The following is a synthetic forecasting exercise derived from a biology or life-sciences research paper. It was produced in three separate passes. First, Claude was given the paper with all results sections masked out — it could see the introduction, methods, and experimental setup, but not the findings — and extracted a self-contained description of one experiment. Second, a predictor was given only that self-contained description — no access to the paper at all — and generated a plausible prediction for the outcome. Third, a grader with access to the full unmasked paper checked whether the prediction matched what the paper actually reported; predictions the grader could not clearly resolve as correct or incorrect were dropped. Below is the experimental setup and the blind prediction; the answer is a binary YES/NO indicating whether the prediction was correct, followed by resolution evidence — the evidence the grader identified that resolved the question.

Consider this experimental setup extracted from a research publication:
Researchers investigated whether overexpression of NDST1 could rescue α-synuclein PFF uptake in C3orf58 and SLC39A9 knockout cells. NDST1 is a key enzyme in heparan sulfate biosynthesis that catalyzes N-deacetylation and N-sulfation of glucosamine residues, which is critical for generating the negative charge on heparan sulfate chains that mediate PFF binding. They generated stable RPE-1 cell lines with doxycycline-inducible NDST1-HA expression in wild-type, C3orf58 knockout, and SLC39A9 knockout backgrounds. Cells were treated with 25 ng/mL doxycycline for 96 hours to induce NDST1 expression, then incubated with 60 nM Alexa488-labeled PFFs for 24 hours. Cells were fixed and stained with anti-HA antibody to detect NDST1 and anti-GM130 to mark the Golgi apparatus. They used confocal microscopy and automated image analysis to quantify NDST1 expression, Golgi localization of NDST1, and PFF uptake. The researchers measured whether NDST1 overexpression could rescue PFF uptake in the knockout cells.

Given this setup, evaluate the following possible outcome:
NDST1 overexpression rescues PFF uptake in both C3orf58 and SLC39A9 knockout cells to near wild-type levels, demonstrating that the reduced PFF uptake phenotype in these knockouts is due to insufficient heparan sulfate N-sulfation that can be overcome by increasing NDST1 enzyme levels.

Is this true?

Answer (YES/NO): NO